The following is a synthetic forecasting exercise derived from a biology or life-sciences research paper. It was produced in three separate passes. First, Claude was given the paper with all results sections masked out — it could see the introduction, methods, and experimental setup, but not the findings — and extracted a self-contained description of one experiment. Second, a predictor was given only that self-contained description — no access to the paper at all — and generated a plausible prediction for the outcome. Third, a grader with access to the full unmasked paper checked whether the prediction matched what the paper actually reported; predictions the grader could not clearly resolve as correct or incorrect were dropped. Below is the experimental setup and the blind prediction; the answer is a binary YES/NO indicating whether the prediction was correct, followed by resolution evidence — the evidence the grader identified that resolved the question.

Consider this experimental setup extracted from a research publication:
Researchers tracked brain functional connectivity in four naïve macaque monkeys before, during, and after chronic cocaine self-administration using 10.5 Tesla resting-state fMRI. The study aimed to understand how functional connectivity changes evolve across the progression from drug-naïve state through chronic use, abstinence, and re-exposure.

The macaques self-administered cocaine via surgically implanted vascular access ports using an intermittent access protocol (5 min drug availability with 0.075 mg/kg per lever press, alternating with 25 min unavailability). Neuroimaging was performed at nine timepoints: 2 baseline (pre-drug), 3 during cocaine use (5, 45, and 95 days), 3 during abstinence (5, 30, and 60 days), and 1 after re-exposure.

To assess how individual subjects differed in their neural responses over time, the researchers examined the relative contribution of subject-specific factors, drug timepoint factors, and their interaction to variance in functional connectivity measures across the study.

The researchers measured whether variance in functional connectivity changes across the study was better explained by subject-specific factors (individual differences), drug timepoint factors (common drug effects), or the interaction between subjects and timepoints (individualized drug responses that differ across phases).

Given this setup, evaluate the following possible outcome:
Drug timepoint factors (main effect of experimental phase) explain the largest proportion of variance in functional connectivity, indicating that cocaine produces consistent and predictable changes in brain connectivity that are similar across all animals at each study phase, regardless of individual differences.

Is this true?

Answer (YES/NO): NO